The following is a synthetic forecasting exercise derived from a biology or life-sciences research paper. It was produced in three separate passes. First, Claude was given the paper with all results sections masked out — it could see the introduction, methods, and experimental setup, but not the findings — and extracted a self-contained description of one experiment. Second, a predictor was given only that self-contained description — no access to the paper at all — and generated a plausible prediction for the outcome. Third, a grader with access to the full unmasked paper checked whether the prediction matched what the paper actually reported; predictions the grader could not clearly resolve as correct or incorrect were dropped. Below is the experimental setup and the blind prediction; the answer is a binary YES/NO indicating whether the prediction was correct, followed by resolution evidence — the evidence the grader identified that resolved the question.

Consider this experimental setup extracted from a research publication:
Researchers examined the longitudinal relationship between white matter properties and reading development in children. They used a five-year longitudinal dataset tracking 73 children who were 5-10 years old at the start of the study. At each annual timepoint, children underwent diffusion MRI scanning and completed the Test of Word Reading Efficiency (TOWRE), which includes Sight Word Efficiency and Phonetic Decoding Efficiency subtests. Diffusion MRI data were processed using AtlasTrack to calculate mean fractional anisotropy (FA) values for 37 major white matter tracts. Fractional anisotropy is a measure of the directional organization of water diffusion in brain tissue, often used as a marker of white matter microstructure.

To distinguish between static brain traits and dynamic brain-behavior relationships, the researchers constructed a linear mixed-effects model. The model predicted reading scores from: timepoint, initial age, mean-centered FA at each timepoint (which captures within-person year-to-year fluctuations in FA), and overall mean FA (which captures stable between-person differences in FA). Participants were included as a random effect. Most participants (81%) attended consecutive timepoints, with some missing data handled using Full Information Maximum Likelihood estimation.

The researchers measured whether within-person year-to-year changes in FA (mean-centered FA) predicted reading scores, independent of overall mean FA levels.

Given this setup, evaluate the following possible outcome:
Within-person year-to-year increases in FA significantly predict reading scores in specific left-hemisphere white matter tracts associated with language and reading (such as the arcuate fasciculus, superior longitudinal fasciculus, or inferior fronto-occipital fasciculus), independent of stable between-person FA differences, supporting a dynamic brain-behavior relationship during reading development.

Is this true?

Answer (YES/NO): YES